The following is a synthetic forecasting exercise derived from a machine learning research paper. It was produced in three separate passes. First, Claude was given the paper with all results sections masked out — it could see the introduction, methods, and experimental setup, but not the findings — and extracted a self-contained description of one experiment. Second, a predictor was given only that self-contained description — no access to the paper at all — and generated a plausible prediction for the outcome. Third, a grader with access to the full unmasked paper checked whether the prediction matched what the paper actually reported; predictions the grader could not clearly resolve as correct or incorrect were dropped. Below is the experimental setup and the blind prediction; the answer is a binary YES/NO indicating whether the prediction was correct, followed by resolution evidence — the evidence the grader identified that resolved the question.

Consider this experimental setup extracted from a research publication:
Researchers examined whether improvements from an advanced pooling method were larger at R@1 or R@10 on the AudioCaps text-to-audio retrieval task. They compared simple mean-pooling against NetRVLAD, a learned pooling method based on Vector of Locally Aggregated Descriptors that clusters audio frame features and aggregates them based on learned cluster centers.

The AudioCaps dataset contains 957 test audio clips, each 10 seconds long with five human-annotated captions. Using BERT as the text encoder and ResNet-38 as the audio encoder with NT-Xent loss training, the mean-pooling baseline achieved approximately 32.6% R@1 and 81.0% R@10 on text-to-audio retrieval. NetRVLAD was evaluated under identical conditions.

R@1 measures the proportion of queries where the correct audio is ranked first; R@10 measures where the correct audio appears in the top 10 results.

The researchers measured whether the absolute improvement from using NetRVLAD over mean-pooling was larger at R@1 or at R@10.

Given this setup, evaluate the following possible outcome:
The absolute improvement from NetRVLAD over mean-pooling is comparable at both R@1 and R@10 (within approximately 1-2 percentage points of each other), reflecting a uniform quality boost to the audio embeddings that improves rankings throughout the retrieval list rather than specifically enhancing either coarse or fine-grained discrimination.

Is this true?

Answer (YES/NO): YES